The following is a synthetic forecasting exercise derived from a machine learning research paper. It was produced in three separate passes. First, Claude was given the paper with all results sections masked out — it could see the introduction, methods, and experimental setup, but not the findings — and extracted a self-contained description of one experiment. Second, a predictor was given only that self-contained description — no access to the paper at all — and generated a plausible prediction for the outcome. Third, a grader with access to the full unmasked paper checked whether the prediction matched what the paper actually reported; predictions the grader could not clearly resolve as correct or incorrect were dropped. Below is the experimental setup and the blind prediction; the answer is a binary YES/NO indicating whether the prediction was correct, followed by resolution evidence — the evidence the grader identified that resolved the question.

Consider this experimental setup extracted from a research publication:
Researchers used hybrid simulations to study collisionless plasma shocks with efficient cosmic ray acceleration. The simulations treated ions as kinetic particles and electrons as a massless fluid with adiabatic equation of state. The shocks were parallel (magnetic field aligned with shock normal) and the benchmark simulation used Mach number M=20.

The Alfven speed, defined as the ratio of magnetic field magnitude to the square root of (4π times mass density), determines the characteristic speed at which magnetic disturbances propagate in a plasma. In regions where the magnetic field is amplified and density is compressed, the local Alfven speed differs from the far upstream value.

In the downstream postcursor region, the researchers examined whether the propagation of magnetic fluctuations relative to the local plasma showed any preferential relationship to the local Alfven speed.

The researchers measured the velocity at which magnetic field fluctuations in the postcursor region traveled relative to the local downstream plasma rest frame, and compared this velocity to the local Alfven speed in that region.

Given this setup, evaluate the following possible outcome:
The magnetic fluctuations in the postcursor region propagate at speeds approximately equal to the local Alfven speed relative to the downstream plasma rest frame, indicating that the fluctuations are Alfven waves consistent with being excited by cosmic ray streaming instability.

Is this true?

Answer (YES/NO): NO